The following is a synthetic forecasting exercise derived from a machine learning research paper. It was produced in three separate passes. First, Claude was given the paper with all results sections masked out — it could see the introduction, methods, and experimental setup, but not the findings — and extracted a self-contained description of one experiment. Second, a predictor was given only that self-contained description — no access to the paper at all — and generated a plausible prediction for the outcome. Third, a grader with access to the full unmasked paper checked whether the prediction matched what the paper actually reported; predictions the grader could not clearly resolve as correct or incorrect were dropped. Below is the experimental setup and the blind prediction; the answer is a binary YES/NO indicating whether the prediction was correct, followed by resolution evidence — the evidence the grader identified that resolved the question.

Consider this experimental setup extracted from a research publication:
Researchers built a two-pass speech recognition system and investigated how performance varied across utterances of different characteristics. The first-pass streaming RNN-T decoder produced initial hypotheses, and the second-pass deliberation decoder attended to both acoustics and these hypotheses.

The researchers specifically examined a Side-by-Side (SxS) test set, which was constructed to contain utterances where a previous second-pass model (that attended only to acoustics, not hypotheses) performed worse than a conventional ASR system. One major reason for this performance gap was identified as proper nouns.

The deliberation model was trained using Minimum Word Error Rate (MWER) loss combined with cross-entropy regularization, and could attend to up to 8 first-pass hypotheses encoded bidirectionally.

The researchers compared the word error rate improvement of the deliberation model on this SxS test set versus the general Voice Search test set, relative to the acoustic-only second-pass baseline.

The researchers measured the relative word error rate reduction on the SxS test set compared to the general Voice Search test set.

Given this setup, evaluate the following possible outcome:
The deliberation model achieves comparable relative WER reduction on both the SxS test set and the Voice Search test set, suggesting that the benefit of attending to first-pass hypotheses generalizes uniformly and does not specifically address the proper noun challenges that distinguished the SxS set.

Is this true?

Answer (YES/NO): NO